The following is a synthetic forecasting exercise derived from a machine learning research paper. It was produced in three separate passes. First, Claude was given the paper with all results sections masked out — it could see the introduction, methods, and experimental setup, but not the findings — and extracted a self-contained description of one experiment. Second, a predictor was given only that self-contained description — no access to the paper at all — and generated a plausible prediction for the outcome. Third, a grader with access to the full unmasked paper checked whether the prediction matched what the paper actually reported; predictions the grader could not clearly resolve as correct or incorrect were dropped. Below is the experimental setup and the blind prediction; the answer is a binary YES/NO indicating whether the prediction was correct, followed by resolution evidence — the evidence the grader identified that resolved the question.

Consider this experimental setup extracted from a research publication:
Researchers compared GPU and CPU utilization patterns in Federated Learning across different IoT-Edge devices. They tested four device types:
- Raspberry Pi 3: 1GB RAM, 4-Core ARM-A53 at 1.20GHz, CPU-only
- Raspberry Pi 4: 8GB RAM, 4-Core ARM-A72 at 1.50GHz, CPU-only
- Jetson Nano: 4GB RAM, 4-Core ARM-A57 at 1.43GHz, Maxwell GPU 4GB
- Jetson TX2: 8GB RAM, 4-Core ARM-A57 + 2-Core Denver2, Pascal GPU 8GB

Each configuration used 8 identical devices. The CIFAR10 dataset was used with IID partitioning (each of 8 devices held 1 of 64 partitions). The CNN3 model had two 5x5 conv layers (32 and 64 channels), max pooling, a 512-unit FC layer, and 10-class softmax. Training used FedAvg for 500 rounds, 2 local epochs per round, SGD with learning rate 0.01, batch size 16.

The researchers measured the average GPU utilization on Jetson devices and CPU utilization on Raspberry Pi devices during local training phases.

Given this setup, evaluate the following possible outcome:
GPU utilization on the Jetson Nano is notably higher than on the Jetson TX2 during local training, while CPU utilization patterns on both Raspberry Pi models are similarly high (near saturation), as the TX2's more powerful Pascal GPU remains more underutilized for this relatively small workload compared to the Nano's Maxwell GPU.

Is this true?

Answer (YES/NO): NO